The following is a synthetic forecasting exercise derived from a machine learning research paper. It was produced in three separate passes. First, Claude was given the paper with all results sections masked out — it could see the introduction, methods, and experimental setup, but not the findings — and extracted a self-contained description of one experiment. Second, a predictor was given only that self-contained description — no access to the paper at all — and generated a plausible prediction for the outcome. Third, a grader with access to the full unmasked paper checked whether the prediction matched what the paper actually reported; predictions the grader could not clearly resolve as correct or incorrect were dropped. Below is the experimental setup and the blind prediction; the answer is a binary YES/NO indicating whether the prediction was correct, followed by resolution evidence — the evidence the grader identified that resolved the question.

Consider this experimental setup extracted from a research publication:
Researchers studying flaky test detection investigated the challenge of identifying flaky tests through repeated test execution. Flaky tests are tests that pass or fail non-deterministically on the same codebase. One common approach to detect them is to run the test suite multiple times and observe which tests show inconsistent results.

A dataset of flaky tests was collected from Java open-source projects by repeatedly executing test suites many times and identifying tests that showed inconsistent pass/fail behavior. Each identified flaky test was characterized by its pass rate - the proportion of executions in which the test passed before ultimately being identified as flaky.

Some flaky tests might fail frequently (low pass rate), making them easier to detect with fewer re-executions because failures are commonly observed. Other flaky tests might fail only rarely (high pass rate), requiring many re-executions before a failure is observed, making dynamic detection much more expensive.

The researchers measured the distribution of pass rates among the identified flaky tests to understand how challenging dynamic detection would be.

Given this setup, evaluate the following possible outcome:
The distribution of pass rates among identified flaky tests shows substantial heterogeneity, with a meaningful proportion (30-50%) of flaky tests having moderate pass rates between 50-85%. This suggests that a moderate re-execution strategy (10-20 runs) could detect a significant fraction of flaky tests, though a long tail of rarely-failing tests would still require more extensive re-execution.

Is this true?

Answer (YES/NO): NO